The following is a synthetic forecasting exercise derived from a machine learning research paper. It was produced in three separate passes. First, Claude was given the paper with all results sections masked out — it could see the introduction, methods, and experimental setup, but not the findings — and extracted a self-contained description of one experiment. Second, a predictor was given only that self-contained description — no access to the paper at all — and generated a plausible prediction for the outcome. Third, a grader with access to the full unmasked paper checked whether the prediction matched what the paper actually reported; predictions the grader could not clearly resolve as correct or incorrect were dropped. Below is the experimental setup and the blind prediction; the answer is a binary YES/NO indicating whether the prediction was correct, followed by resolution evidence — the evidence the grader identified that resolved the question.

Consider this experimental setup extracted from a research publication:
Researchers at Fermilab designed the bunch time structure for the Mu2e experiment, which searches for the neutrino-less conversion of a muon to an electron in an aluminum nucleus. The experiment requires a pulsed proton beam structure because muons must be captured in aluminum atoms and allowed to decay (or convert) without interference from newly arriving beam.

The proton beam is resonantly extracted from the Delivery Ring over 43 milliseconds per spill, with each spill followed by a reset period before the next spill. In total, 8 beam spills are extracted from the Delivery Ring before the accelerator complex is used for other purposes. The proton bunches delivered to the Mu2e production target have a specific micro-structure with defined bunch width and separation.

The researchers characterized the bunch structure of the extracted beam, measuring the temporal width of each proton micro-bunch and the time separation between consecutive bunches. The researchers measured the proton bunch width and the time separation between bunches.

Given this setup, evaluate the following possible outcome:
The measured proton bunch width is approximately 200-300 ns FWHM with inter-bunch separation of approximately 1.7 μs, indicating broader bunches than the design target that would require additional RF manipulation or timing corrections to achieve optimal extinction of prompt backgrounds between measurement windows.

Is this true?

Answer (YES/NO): NO